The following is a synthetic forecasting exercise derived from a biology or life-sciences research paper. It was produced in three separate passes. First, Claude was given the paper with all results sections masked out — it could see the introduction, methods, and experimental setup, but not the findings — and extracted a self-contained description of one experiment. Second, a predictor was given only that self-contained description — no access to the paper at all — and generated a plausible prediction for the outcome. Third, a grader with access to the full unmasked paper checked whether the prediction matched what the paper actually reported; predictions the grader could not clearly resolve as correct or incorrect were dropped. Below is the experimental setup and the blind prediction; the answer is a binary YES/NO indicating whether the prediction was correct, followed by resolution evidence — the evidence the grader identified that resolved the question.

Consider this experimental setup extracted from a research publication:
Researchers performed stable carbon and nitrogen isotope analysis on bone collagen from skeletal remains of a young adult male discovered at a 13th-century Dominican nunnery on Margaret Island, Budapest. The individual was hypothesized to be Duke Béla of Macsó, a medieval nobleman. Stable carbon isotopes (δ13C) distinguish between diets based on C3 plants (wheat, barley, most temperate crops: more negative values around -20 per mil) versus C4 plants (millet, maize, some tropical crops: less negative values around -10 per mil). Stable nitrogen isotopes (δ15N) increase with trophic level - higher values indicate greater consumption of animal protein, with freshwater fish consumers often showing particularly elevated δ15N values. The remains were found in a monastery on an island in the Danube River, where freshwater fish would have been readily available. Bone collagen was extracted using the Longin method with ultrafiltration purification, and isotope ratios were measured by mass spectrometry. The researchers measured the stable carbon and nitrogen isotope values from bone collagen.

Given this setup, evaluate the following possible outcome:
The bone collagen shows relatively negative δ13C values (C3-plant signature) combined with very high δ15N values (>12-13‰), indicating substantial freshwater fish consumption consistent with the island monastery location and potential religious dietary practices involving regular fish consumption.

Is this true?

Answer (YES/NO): NO